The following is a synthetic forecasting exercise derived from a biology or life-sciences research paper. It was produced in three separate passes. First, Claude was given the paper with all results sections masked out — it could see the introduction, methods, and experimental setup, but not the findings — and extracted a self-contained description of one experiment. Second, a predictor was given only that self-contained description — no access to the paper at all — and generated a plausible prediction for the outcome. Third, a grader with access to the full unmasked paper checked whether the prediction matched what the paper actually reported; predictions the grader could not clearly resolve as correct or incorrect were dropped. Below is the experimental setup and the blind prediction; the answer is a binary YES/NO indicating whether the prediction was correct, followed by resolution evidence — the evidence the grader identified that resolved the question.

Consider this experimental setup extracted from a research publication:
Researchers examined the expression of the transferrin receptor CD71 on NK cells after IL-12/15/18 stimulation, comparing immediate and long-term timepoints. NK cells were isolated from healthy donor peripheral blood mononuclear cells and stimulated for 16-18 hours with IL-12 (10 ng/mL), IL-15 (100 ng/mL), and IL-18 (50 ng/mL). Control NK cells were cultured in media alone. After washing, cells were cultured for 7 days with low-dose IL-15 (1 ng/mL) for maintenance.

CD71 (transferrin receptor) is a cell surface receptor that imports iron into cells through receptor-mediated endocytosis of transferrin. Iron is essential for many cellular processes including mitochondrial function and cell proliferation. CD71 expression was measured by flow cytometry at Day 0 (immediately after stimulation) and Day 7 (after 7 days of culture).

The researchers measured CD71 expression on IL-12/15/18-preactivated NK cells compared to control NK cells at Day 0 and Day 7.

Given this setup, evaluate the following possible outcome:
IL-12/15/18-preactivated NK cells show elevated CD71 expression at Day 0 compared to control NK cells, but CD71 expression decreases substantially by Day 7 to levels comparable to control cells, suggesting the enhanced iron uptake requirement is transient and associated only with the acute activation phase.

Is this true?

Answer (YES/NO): YES